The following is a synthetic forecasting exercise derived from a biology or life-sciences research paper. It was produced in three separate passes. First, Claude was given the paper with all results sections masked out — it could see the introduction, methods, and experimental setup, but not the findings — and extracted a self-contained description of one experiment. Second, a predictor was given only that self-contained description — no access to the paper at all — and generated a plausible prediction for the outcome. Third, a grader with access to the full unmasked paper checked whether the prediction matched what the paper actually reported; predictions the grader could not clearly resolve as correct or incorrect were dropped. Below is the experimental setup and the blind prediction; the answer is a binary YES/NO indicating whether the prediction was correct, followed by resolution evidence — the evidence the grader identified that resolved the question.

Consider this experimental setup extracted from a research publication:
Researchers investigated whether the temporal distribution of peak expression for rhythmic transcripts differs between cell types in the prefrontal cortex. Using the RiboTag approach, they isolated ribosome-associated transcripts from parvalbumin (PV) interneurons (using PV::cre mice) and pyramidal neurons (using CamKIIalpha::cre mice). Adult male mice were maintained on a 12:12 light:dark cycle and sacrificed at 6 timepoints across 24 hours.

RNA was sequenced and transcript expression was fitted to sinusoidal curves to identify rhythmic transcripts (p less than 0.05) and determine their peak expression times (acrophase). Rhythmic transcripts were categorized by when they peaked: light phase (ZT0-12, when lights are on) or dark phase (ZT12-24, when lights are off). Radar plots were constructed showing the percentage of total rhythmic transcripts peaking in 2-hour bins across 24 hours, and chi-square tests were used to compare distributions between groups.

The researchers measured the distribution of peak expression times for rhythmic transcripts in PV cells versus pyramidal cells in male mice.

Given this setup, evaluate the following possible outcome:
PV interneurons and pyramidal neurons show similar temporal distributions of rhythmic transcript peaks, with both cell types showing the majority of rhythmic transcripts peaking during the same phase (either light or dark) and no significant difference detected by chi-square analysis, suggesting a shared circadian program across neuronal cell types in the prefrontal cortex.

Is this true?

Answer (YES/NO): NO